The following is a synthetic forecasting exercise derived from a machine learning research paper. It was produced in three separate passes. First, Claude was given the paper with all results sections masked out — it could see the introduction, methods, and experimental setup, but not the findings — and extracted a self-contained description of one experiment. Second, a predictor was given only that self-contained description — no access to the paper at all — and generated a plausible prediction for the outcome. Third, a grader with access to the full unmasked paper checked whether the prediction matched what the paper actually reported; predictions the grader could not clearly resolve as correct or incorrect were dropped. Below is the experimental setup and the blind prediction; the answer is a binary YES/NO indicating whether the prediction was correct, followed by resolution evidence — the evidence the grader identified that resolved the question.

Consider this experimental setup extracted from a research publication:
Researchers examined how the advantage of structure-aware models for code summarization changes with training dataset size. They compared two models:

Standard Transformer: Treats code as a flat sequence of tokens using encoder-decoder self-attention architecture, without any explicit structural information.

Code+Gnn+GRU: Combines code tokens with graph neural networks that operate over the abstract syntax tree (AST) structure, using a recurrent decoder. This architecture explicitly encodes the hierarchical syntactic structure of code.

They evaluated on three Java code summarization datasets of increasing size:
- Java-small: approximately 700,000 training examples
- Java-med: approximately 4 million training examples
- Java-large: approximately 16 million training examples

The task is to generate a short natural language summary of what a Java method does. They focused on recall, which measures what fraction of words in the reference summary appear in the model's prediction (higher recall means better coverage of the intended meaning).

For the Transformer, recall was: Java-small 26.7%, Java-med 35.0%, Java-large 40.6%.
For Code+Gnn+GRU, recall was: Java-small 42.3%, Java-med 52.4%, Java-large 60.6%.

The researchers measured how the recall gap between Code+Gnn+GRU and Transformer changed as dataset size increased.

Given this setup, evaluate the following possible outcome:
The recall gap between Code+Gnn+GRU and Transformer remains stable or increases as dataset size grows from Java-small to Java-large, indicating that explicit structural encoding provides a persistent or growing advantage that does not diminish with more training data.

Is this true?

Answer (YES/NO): YES